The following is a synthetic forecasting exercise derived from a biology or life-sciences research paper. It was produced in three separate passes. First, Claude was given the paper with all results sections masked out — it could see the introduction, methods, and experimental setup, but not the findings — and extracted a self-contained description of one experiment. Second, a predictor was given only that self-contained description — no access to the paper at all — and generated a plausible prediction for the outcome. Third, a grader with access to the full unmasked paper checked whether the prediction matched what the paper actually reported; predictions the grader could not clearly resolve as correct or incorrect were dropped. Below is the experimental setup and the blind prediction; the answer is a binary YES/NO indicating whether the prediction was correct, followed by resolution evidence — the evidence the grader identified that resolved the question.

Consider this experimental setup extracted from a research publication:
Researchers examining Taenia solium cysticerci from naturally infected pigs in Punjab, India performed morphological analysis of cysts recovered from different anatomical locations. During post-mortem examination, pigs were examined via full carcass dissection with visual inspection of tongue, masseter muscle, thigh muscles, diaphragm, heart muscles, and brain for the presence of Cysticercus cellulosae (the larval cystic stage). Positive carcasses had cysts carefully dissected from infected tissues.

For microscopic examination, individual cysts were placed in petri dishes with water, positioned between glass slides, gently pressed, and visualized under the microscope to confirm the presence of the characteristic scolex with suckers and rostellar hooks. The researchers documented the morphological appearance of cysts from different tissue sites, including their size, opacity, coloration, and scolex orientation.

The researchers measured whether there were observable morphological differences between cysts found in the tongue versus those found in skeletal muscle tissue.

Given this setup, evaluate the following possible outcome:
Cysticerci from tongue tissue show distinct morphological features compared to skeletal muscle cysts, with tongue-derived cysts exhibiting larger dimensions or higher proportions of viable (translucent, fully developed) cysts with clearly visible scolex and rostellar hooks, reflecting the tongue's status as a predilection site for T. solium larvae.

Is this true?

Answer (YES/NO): NO